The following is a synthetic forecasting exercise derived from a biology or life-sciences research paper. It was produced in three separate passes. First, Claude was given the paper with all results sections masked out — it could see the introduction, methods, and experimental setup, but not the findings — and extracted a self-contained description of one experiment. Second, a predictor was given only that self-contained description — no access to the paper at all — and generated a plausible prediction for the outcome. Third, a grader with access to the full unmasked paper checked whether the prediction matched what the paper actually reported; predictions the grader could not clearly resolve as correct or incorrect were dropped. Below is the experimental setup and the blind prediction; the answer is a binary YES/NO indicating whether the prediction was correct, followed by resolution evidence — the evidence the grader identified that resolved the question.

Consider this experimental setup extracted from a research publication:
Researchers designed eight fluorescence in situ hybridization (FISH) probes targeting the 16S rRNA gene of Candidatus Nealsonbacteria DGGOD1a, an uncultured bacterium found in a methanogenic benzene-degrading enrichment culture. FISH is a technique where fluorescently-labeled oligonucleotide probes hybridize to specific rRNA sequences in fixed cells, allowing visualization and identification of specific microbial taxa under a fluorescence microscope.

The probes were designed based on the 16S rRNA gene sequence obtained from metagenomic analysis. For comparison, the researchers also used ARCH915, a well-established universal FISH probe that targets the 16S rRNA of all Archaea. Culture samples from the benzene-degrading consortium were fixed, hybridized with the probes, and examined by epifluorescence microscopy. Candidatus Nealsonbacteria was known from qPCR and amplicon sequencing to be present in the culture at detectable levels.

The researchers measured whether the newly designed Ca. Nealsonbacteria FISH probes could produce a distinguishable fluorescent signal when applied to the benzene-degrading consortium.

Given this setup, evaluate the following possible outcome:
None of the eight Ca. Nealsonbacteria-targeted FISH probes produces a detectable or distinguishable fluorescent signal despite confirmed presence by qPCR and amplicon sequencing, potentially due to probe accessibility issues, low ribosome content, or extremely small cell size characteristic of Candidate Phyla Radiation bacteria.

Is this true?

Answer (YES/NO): YES